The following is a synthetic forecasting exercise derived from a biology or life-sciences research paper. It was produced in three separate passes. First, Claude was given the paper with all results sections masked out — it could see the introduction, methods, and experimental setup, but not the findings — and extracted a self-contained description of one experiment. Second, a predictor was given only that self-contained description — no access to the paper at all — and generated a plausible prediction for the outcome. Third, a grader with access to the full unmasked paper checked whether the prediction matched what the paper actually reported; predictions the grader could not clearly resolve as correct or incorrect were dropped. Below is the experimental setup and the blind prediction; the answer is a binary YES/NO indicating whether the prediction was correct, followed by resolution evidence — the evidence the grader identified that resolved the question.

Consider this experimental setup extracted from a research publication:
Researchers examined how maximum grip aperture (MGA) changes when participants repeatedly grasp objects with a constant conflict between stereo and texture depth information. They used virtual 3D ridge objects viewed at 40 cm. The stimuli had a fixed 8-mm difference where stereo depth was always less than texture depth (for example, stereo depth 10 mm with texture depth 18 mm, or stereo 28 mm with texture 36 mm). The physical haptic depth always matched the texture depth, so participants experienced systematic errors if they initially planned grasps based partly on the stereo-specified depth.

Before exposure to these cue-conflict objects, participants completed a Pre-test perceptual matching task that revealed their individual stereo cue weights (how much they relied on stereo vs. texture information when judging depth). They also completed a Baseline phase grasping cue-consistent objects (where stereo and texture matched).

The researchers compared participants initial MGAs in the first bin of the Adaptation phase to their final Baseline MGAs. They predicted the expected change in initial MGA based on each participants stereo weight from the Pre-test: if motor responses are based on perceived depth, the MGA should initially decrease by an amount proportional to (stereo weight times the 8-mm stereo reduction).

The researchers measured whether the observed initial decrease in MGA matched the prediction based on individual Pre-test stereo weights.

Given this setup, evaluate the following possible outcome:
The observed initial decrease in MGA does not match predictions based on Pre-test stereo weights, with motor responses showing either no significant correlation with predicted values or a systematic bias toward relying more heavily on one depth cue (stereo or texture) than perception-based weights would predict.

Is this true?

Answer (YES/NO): NO